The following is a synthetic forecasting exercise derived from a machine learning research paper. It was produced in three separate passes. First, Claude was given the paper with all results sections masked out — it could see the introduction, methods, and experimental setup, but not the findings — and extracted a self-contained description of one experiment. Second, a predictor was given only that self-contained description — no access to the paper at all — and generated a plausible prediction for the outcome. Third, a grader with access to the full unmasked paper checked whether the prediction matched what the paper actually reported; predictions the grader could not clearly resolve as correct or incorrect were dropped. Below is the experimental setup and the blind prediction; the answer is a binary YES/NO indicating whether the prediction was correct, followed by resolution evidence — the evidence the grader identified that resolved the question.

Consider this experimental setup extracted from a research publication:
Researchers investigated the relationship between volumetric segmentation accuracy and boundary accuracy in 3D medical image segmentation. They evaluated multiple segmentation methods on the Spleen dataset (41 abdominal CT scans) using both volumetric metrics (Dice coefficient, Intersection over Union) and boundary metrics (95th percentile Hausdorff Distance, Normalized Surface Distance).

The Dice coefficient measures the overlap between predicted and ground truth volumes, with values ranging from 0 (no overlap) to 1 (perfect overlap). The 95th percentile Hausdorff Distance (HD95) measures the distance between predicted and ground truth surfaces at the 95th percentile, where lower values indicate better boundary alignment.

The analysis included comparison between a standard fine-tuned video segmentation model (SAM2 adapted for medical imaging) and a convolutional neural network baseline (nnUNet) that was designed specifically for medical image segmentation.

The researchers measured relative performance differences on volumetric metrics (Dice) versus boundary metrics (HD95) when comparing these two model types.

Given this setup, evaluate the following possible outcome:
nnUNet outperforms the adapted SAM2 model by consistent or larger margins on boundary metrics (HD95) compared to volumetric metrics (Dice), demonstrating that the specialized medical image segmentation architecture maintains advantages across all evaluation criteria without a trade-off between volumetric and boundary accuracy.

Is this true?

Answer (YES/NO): YES